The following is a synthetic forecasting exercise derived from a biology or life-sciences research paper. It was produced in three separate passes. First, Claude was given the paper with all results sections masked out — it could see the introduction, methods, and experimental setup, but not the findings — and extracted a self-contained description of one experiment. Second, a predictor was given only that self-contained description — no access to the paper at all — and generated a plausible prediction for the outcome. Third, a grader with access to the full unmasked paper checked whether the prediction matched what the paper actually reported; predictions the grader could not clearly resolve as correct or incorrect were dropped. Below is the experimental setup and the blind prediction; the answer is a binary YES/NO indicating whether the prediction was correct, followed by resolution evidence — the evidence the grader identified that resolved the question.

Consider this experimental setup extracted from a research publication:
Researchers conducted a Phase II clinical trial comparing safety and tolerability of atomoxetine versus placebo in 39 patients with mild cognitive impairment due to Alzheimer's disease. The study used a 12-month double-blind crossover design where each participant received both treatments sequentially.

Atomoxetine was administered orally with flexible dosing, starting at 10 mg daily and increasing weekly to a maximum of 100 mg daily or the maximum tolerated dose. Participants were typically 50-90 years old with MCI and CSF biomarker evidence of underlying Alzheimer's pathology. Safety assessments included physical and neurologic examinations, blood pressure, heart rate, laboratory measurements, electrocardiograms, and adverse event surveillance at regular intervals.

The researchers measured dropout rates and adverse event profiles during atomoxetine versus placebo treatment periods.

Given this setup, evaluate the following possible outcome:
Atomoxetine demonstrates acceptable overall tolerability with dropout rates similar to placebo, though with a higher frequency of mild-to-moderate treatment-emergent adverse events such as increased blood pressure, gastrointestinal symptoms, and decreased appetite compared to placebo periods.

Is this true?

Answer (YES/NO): NO